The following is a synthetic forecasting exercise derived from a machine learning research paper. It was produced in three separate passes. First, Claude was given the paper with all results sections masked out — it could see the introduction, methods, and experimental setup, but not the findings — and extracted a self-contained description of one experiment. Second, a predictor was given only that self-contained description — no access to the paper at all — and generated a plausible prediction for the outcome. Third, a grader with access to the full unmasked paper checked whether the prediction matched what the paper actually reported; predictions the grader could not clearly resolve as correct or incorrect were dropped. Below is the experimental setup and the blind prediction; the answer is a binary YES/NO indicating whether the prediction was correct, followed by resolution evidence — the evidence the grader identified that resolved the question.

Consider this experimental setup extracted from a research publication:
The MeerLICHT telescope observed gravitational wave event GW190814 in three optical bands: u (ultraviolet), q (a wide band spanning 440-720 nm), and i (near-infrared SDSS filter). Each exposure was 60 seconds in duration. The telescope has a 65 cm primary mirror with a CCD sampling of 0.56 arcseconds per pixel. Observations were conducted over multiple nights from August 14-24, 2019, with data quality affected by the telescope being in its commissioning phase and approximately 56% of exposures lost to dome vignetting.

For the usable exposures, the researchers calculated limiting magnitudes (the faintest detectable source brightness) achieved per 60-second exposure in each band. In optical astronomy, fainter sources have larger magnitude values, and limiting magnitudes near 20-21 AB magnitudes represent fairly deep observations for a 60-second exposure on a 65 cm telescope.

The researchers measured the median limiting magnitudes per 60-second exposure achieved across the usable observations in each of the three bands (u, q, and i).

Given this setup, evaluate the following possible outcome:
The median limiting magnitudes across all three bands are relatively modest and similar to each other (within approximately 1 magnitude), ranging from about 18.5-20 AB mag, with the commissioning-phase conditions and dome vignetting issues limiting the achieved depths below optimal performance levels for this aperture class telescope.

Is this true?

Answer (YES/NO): NO